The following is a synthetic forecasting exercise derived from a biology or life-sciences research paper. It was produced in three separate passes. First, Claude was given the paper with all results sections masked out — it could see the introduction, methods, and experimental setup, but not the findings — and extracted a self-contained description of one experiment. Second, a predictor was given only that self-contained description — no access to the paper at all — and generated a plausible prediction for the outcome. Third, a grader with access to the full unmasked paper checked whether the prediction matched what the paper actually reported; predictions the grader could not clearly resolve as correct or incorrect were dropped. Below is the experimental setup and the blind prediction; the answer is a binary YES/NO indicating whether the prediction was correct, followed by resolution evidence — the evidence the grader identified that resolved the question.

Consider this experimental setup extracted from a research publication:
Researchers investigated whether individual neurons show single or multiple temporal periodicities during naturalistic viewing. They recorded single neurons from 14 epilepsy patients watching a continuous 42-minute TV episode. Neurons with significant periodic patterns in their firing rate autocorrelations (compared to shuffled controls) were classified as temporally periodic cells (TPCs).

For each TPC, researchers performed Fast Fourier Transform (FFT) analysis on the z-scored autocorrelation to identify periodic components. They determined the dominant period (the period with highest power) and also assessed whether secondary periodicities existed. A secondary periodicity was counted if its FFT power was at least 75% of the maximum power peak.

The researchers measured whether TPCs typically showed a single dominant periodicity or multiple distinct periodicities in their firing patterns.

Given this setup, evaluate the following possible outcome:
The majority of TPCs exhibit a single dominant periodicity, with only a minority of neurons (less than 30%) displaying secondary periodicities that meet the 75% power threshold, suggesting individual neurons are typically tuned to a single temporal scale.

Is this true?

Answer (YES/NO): NO